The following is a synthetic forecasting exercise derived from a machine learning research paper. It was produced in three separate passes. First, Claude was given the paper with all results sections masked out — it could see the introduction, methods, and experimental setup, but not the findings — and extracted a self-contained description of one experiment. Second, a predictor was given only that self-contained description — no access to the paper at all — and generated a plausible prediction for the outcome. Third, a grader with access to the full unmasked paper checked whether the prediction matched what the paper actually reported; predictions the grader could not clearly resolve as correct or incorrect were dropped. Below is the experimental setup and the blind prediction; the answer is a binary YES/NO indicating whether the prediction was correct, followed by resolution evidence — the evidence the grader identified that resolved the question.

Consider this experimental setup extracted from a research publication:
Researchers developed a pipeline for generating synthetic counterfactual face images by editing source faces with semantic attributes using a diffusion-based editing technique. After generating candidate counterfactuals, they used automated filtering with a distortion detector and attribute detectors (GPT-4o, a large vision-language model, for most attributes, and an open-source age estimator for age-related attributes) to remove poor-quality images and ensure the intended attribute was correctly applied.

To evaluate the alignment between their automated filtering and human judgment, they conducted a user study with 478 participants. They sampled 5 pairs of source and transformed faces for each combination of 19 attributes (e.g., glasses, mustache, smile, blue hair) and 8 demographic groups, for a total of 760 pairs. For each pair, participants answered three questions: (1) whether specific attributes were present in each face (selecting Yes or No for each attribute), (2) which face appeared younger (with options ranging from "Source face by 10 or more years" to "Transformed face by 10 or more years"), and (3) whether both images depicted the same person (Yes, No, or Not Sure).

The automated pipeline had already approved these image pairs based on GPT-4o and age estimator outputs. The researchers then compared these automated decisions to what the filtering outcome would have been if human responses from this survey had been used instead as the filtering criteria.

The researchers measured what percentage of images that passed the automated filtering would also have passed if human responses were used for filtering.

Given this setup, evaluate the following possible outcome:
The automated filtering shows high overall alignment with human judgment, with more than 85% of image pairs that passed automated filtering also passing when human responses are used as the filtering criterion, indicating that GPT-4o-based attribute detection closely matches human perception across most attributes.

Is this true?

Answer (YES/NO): NO